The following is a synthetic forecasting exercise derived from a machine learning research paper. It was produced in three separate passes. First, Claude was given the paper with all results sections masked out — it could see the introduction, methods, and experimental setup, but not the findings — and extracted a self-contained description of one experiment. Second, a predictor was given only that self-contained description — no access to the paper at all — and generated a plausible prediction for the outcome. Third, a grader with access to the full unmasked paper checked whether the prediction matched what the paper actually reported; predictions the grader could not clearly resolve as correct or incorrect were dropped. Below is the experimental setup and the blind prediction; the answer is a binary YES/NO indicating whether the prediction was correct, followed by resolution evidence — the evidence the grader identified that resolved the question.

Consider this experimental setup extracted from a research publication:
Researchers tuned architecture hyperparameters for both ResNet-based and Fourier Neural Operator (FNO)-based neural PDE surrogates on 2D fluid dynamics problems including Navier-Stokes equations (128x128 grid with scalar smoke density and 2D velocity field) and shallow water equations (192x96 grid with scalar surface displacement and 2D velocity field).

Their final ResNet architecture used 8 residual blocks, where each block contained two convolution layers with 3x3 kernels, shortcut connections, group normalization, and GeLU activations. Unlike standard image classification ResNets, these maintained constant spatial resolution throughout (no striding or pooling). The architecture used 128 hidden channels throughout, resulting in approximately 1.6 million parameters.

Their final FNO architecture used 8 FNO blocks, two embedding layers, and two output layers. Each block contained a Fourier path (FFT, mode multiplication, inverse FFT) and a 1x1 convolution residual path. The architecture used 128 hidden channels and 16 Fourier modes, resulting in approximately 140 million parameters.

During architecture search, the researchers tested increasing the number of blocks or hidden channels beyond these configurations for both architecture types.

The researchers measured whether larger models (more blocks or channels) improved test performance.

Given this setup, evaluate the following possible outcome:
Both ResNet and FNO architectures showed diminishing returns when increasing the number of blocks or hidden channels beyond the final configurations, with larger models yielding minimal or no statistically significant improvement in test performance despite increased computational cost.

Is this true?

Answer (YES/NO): YES